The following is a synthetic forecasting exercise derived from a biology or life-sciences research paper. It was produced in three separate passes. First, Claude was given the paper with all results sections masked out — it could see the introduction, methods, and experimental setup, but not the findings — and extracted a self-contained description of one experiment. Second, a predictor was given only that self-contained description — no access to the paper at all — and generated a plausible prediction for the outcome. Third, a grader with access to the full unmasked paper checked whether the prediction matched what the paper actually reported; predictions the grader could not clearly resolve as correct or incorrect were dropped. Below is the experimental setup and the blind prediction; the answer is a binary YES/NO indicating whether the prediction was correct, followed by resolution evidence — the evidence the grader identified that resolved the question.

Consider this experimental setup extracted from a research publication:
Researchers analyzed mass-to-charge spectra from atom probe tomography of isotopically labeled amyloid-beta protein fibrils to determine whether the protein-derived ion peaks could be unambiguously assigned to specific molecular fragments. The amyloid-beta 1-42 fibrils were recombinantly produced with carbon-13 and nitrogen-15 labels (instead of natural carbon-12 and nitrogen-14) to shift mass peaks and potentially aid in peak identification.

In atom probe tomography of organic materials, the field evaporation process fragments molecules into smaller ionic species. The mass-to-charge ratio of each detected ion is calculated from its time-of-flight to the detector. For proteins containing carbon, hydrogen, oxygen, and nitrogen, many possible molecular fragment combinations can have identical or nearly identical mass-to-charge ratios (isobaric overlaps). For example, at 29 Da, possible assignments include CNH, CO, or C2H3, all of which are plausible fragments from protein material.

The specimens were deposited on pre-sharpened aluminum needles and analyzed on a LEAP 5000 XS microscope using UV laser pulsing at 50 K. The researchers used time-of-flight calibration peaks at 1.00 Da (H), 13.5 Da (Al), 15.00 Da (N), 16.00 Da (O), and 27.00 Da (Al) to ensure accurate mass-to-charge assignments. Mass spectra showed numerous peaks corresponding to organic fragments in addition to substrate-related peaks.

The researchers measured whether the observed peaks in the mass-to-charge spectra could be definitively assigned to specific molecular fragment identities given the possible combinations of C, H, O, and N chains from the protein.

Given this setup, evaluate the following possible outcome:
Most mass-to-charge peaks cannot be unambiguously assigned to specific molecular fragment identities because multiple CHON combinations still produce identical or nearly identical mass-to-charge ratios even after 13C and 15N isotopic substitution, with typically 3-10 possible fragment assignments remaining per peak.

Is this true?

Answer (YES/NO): YES